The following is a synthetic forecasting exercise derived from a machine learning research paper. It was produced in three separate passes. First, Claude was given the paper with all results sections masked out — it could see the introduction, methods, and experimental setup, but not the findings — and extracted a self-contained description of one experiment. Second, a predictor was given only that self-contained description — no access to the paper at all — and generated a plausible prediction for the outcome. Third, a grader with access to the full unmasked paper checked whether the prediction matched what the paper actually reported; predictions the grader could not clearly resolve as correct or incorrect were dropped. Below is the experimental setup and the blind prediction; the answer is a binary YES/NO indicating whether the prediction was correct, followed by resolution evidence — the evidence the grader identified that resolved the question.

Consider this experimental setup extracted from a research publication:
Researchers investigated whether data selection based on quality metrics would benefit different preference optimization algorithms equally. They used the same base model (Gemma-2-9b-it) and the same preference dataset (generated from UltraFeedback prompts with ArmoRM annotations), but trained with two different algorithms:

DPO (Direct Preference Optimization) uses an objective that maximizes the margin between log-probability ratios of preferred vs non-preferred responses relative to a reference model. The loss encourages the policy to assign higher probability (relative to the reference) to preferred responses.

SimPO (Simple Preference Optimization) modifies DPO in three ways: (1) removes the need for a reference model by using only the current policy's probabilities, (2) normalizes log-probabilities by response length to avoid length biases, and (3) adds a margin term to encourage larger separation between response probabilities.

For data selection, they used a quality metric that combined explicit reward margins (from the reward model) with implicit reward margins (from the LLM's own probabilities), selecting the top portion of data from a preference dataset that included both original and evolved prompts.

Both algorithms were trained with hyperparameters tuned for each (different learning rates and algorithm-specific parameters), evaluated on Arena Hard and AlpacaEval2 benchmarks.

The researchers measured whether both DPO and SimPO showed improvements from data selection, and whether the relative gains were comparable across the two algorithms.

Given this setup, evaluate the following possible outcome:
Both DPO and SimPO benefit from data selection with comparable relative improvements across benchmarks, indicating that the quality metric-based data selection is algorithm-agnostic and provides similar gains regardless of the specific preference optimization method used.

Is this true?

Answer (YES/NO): NO